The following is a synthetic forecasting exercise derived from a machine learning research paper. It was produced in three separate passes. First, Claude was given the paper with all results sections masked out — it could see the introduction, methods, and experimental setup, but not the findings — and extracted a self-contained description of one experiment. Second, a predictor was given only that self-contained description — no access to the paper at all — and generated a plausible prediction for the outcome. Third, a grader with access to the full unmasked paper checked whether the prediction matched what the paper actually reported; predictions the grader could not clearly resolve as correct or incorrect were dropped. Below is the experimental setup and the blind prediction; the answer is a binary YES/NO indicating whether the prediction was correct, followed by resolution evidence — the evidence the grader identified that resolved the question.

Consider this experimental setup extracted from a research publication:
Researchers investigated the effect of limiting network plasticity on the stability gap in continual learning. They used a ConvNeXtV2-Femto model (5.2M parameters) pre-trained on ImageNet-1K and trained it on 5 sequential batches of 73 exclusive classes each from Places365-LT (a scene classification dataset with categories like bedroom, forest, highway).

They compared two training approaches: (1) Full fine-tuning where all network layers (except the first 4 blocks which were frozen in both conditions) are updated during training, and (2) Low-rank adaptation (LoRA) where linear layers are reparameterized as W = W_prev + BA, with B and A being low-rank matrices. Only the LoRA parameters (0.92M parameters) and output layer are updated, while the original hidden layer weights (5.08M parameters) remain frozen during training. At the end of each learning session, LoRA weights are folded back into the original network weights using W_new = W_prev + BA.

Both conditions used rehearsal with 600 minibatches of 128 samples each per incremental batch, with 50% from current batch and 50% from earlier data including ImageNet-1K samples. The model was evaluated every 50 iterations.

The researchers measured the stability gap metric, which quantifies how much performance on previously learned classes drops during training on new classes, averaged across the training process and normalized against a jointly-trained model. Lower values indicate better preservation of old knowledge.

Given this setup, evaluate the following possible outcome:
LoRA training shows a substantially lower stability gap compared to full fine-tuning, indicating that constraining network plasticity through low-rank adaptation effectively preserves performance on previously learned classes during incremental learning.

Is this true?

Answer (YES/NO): YES